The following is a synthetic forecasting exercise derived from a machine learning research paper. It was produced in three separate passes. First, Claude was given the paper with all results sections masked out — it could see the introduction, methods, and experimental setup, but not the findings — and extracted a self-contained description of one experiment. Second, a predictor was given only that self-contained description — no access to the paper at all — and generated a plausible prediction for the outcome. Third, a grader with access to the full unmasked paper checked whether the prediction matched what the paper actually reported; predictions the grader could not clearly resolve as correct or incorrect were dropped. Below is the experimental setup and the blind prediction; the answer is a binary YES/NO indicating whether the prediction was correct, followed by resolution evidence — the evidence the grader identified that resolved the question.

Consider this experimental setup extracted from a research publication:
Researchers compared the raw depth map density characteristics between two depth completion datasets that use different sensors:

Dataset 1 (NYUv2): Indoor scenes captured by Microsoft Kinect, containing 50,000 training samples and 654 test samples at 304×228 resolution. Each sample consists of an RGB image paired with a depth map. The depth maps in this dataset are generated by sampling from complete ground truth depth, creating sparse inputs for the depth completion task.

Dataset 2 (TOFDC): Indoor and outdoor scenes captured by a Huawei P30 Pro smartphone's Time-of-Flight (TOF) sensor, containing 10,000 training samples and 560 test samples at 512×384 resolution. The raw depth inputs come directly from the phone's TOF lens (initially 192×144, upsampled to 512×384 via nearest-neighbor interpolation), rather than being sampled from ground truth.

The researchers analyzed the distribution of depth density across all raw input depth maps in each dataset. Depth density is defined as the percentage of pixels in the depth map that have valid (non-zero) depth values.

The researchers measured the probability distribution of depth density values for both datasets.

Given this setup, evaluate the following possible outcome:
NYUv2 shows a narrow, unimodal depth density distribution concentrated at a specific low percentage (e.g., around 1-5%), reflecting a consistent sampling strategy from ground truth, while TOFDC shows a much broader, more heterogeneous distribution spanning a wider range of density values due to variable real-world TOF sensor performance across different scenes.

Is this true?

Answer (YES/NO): NO